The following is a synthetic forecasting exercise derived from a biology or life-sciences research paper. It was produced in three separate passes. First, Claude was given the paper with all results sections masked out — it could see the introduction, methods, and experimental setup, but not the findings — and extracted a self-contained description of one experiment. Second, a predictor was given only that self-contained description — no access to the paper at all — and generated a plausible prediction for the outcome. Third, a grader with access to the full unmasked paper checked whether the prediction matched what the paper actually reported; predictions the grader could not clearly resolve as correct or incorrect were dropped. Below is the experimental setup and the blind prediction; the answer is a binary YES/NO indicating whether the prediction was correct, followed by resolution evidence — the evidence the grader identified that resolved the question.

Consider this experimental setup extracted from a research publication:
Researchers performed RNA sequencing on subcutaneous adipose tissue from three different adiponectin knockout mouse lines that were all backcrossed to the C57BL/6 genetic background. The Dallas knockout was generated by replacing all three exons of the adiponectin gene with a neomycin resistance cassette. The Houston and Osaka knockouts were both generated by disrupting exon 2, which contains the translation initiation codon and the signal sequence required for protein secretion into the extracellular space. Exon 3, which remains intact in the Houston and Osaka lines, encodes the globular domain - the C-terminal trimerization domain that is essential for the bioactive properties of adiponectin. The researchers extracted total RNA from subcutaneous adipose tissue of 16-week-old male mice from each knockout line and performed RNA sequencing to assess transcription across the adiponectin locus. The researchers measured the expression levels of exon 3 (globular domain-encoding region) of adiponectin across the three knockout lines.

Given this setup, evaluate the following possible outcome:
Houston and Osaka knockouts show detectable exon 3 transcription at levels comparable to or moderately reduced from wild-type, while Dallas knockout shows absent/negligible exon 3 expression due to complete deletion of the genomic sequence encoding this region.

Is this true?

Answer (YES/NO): YES